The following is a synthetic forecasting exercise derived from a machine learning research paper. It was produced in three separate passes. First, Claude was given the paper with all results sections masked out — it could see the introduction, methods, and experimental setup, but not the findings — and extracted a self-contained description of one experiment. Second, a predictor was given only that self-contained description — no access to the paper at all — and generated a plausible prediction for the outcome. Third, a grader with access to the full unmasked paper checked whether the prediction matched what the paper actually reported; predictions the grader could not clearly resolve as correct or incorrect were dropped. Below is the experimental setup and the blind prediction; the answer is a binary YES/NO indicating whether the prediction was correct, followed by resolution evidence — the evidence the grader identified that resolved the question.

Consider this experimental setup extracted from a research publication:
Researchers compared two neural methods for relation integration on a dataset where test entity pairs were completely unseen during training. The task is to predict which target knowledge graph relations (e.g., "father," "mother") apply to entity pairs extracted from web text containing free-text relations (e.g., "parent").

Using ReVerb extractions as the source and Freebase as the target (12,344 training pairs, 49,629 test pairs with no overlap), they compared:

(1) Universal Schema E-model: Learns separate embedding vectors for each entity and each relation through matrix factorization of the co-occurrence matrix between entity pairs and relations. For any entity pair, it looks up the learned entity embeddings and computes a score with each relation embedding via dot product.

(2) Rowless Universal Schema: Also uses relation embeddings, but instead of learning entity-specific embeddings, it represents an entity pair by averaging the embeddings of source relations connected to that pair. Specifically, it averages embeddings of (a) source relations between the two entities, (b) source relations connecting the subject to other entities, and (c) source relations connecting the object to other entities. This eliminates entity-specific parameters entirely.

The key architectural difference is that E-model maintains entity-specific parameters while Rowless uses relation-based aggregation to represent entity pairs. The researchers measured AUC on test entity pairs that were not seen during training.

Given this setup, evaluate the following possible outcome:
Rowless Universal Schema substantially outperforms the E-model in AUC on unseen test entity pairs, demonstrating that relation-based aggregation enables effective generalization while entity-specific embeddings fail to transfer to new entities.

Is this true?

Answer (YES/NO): YES